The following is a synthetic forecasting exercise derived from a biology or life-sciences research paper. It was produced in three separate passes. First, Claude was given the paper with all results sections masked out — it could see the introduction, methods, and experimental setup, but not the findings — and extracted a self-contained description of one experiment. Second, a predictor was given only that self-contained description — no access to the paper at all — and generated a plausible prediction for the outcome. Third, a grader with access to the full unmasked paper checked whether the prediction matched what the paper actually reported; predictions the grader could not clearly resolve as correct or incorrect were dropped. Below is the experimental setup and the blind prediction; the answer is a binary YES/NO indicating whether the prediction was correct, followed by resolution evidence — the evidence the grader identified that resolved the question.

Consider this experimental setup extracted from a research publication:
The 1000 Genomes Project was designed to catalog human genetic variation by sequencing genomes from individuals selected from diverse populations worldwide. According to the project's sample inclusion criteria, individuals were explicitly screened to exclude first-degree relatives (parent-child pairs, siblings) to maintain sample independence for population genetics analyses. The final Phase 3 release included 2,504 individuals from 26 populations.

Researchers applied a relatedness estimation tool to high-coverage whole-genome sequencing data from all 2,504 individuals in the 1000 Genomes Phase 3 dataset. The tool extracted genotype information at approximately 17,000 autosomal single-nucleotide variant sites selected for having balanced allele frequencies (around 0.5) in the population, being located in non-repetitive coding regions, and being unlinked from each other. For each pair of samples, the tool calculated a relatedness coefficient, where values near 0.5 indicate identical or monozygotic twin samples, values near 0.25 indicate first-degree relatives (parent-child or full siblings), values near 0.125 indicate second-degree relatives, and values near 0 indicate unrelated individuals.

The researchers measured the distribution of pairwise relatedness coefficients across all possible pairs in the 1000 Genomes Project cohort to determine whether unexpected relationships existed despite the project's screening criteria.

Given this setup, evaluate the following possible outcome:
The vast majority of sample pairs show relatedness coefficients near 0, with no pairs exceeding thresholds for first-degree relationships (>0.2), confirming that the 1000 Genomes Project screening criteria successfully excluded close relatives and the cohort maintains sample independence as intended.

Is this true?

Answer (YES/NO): NO